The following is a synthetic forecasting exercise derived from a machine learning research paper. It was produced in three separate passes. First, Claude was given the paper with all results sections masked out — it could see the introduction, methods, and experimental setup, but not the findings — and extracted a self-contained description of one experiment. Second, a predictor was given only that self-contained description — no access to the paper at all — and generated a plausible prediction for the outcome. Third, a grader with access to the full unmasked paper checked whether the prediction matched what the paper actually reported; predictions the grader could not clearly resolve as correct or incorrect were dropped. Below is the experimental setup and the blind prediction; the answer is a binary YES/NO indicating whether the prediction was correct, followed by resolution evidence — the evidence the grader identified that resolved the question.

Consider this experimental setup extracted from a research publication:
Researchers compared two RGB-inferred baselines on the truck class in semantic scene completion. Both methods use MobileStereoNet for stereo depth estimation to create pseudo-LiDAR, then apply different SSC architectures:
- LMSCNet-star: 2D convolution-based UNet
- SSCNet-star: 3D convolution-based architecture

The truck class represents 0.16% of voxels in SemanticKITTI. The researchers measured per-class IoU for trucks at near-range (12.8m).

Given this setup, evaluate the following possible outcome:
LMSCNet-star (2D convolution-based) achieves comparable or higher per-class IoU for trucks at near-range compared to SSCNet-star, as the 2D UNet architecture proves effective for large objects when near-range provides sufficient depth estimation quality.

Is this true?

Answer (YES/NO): NO